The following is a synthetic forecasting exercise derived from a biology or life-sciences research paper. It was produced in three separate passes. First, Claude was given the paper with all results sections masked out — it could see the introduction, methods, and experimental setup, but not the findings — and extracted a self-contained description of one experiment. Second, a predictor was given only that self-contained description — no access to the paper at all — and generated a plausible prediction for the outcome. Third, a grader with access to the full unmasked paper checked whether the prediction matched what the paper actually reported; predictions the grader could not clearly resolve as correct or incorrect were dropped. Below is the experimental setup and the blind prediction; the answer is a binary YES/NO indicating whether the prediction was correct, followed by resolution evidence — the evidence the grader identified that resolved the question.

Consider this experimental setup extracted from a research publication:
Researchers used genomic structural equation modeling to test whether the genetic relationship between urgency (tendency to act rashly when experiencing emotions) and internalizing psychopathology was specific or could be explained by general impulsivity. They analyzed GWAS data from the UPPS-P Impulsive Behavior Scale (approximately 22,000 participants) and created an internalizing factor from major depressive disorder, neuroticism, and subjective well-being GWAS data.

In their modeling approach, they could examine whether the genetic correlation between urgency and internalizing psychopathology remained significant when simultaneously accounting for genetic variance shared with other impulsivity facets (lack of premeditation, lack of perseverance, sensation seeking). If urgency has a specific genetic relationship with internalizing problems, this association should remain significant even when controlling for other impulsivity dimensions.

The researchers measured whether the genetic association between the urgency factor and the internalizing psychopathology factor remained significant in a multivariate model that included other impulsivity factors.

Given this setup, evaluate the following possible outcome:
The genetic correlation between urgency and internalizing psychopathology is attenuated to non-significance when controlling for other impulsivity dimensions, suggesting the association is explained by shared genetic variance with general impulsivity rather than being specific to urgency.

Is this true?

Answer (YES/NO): NO